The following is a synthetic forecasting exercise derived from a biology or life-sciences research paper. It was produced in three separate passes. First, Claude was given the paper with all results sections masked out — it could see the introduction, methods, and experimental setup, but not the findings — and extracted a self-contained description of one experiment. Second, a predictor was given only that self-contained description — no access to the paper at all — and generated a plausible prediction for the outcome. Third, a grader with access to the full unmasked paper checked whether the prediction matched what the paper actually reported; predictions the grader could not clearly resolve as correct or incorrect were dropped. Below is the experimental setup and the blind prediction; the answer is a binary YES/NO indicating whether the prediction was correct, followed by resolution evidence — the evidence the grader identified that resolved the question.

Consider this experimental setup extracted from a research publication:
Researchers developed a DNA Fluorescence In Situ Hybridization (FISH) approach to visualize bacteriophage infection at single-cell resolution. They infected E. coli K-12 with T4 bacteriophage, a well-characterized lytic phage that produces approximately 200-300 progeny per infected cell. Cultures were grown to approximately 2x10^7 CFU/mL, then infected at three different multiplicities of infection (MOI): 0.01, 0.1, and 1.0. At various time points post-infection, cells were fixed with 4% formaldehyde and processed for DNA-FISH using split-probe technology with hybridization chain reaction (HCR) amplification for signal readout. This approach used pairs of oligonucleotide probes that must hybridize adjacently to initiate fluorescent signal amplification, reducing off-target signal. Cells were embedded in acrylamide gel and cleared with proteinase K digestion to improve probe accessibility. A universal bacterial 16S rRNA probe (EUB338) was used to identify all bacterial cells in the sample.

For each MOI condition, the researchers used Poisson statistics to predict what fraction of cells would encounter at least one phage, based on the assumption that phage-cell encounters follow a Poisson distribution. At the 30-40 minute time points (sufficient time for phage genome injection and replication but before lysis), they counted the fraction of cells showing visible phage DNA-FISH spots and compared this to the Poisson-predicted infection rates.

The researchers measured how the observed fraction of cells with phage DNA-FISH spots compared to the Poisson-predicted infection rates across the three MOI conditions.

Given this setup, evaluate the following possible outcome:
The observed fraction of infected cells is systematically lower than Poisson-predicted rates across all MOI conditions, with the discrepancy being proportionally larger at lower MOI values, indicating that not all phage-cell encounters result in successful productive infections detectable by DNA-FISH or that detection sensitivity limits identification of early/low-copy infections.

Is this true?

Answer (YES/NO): NO